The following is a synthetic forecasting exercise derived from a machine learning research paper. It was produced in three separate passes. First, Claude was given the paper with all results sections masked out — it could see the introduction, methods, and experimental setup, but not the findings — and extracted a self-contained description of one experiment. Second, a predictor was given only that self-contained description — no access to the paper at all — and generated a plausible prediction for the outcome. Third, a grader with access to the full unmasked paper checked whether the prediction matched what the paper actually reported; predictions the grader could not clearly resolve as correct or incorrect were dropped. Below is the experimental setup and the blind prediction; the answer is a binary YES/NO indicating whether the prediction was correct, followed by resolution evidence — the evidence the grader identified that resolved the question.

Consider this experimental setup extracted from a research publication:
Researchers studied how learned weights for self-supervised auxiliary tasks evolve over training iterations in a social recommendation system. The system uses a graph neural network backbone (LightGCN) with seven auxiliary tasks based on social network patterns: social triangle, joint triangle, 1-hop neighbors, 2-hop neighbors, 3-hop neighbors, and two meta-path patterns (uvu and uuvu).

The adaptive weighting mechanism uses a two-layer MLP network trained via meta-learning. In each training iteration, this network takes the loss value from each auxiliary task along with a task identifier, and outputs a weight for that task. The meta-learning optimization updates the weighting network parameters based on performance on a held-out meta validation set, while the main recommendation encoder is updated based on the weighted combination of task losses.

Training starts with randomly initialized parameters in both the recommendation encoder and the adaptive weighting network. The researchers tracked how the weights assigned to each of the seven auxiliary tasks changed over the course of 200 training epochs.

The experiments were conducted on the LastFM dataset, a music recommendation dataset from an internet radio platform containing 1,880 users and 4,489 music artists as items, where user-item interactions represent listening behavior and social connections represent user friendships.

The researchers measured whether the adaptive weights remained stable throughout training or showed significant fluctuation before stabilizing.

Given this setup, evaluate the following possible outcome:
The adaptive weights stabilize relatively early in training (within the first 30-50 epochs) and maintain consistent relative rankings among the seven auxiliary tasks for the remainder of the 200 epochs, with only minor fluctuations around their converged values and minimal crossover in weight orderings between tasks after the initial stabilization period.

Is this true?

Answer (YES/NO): NO